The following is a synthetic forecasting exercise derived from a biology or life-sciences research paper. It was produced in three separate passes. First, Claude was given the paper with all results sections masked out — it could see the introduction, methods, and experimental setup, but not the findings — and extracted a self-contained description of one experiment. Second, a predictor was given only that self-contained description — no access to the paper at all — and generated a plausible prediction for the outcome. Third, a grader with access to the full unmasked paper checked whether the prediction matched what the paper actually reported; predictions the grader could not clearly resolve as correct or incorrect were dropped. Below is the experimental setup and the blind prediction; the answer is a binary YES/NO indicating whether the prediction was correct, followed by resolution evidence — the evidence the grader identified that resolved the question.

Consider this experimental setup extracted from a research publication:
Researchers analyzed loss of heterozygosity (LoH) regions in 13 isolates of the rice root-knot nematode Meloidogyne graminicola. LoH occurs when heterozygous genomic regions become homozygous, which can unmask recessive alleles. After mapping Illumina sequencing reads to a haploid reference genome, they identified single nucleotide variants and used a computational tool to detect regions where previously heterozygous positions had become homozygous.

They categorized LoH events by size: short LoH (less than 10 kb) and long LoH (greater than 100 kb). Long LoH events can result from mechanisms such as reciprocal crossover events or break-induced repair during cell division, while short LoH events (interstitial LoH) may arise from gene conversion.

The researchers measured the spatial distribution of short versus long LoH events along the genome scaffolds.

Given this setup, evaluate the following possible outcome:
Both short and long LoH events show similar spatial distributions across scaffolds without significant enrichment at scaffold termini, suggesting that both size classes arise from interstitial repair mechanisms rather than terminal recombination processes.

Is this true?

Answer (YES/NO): NO